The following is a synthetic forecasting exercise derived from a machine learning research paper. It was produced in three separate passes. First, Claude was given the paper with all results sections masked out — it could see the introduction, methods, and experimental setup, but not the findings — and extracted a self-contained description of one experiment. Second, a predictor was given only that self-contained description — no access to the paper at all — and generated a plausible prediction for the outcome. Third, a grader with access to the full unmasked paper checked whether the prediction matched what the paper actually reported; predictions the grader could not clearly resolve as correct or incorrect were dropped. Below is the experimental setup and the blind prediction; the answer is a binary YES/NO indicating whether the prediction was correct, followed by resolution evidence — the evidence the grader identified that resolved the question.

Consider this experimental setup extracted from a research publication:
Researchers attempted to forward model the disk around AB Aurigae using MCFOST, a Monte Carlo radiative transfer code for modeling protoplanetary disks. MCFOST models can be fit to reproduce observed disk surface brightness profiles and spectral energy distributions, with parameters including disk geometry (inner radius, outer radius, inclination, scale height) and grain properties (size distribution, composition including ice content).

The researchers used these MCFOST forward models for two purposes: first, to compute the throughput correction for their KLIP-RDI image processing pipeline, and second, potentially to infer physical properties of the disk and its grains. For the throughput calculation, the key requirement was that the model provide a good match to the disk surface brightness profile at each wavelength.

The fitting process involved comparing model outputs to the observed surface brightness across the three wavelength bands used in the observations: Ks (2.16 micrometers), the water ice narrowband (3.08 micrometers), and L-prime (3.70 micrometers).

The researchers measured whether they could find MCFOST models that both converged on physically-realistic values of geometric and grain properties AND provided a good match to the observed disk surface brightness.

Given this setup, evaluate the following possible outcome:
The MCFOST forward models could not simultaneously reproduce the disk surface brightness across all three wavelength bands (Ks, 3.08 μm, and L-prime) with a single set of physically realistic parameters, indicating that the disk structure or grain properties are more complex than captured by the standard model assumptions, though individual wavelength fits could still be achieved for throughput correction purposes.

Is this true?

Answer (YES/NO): YES